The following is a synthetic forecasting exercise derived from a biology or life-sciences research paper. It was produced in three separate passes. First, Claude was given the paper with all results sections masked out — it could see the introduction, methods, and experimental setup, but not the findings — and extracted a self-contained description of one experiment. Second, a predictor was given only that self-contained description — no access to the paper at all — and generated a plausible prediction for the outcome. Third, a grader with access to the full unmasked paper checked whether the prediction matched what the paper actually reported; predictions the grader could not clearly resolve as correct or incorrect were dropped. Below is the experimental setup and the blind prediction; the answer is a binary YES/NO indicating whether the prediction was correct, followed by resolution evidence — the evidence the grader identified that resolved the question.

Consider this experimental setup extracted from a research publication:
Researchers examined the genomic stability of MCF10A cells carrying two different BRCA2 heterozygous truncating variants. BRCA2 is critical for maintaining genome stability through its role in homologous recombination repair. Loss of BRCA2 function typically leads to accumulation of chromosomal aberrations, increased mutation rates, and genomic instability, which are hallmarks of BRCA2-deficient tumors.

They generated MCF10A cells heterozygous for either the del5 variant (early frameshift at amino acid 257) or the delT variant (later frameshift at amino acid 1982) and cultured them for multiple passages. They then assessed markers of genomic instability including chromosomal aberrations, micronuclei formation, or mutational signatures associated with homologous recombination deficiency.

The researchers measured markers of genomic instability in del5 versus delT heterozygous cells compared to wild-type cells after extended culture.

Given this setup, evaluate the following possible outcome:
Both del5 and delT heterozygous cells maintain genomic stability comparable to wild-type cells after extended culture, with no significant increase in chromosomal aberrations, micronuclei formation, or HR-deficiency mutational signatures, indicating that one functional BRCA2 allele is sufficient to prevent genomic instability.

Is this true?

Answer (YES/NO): NO